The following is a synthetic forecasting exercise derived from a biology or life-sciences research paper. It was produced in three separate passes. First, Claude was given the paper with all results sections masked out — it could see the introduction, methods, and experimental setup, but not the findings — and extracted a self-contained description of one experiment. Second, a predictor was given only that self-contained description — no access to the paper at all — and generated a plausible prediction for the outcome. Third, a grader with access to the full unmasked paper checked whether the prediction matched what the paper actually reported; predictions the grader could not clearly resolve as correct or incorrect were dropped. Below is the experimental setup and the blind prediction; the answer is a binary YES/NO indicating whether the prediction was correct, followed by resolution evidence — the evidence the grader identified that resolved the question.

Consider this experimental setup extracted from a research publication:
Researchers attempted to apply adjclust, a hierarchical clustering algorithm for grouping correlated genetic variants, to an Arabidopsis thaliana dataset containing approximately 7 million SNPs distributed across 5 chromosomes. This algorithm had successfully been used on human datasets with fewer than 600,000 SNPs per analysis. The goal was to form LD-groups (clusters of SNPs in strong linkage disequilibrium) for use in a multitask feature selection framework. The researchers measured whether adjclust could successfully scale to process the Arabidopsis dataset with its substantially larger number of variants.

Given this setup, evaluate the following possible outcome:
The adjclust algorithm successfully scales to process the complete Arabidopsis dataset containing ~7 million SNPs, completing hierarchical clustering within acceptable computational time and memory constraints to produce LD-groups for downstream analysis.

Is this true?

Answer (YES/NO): NO